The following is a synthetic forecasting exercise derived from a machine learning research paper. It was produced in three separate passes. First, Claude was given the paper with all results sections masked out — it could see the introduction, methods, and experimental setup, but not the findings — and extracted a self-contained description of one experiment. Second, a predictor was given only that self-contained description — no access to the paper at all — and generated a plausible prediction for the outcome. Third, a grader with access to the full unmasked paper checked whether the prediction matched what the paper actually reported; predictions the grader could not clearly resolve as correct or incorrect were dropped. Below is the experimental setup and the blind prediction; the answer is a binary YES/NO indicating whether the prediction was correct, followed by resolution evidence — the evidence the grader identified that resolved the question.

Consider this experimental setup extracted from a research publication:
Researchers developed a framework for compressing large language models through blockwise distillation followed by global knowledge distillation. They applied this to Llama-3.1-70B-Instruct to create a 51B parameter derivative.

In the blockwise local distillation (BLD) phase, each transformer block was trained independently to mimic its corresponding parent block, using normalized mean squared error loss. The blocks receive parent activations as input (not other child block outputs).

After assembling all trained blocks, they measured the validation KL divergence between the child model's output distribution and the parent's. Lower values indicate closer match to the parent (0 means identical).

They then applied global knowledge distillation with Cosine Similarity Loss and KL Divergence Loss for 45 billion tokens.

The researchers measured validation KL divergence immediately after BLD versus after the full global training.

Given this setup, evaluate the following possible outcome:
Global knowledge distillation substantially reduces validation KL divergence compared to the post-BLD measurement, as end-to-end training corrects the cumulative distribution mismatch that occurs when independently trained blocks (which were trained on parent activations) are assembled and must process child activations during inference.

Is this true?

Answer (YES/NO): YES